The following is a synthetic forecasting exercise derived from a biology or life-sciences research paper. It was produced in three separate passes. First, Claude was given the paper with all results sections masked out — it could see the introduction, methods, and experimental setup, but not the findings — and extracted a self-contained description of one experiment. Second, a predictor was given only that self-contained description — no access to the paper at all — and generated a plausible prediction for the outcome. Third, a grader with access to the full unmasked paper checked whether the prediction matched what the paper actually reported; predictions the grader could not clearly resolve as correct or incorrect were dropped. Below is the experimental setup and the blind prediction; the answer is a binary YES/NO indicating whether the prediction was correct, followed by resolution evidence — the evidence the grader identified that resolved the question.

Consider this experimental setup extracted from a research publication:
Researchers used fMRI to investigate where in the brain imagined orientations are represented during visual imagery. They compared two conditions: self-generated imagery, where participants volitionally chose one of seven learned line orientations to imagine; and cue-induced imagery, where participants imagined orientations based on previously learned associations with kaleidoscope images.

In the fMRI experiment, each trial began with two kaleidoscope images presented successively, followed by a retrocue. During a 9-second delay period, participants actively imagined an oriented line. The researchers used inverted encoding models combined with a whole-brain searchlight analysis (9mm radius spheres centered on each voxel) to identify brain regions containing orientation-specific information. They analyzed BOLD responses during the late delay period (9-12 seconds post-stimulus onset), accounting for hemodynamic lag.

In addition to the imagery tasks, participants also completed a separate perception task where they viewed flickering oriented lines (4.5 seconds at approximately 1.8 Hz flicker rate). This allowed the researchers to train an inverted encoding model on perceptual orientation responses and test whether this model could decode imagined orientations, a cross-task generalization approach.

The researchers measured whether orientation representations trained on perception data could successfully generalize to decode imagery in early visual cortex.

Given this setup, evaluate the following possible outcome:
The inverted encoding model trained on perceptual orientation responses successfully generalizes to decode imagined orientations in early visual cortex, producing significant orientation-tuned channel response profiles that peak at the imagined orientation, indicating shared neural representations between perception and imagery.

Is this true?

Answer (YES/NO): YES